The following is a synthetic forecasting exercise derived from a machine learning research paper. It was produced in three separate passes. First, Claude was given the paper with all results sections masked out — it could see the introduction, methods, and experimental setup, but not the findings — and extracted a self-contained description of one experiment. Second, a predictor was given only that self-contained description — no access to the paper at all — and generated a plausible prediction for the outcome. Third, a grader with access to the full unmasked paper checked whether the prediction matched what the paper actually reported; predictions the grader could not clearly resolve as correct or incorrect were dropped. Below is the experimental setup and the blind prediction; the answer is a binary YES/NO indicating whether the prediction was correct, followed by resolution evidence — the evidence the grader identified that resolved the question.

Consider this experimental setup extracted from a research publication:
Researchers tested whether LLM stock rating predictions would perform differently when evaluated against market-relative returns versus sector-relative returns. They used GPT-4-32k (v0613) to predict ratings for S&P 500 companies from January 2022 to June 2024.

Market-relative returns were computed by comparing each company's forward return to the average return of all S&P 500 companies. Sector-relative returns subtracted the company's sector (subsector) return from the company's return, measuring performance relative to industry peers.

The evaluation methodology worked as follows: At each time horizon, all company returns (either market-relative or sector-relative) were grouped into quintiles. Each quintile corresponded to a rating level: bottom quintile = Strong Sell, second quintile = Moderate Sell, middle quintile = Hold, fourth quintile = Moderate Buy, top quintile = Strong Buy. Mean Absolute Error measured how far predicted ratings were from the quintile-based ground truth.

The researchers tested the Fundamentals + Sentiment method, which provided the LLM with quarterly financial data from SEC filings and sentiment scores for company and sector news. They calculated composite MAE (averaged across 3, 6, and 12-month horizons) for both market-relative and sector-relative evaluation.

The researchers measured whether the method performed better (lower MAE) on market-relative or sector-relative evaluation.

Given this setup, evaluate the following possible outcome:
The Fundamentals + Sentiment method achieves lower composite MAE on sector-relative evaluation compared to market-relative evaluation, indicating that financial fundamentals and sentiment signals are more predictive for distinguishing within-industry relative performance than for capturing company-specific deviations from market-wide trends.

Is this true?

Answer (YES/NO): NO